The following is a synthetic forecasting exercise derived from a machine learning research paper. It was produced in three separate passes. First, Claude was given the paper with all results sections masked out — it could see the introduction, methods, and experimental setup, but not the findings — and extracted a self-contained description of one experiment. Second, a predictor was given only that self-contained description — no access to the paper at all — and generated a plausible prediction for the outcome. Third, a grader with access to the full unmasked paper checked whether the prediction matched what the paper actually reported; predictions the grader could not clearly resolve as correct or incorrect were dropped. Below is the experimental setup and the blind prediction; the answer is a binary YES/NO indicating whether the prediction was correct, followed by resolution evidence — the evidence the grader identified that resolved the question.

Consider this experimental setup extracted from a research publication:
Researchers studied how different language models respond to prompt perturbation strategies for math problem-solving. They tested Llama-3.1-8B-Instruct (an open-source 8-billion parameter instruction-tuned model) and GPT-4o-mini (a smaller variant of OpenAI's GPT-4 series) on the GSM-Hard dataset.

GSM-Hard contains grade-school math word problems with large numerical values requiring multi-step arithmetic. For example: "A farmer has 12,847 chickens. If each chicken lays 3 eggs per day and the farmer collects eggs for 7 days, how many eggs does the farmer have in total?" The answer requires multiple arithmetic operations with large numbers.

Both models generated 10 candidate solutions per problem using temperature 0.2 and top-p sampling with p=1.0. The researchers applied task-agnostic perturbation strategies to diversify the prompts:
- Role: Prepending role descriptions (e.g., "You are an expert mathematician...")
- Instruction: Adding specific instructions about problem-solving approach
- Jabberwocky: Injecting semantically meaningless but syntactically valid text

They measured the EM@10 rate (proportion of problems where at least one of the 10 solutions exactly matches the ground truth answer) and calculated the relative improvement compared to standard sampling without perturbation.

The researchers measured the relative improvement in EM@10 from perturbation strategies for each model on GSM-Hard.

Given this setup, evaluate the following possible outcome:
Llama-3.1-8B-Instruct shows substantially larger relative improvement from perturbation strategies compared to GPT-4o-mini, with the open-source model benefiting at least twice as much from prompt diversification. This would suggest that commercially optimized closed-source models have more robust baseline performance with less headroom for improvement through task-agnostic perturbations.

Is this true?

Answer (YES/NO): YES